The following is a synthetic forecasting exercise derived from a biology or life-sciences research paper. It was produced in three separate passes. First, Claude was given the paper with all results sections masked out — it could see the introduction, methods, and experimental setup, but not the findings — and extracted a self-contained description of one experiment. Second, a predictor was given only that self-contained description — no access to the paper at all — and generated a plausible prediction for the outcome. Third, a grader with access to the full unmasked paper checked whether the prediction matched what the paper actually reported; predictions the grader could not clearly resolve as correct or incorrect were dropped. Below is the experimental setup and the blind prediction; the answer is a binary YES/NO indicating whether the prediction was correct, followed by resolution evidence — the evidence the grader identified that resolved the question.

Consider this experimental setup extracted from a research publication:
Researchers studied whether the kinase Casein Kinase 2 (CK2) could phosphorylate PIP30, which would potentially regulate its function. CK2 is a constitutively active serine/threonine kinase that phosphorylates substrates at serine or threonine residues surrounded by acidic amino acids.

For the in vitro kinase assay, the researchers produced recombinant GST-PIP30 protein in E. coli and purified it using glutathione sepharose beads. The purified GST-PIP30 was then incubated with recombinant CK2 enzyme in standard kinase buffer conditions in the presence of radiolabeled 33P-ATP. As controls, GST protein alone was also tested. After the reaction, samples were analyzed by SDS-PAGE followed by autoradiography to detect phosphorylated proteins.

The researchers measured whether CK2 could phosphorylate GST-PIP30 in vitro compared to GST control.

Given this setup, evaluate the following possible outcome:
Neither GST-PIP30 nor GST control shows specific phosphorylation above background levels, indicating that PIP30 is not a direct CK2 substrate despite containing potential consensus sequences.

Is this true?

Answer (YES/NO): NO